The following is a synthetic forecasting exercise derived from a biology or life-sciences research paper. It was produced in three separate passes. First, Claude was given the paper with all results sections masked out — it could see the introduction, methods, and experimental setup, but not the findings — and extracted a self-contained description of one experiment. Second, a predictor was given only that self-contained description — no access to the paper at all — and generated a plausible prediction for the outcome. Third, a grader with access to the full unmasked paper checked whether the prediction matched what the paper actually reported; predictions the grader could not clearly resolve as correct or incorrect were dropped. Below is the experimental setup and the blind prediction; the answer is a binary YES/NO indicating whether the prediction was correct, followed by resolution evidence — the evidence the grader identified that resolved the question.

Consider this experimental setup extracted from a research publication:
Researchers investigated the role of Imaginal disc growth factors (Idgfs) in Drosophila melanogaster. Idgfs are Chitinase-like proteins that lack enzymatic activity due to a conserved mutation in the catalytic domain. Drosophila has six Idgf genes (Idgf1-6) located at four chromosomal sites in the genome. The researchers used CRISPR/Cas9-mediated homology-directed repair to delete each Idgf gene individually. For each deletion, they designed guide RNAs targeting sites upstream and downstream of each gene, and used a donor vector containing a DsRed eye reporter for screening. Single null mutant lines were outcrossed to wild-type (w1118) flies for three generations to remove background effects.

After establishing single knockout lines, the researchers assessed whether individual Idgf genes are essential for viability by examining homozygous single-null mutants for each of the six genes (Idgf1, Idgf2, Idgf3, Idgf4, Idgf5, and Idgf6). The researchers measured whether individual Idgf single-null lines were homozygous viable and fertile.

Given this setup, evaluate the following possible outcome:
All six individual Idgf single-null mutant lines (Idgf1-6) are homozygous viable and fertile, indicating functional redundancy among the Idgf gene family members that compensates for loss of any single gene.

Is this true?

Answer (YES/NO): YES